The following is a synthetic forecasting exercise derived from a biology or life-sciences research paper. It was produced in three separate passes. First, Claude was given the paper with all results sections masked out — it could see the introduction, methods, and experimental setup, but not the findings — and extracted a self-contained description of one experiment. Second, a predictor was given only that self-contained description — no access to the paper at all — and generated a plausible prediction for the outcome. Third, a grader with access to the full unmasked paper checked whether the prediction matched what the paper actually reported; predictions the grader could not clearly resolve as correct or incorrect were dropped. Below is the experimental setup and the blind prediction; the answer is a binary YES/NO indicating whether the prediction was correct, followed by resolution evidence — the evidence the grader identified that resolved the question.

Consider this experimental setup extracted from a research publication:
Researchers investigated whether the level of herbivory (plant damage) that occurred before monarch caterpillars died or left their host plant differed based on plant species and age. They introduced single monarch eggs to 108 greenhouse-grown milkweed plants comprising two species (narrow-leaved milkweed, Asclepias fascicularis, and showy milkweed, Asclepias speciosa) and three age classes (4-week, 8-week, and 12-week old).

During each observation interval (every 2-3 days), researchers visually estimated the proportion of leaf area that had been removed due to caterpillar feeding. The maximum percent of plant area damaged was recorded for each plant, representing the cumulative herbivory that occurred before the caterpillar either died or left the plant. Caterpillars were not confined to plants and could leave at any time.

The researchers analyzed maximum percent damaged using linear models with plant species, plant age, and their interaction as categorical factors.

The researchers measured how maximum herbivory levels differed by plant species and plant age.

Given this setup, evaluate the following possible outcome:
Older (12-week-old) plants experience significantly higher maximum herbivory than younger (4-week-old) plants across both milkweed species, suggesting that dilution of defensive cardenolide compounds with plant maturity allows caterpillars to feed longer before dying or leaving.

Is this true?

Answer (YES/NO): NO